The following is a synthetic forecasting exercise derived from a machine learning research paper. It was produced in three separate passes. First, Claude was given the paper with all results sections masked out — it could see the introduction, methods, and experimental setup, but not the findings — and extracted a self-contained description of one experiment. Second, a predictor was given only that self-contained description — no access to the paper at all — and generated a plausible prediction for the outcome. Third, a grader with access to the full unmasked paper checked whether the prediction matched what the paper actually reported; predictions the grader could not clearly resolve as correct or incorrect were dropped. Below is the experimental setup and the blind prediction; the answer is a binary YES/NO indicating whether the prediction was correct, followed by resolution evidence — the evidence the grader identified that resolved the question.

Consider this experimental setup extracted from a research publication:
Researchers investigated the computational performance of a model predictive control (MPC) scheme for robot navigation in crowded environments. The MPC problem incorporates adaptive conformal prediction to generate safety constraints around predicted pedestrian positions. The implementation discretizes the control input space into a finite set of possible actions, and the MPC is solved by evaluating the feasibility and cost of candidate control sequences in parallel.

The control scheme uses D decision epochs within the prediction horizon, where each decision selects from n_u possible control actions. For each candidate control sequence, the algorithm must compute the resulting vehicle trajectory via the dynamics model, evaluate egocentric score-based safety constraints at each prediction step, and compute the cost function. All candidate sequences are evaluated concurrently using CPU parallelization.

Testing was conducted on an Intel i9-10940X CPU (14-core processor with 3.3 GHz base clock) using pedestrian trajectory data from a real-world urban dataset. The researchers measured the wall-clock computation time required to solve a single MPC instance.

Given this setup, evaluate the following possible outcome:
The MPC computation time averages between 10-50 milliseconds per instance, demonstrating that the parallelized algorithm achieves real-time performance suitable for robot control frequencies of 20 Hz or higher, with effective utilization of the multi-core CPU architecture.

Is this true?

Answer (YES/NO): NO